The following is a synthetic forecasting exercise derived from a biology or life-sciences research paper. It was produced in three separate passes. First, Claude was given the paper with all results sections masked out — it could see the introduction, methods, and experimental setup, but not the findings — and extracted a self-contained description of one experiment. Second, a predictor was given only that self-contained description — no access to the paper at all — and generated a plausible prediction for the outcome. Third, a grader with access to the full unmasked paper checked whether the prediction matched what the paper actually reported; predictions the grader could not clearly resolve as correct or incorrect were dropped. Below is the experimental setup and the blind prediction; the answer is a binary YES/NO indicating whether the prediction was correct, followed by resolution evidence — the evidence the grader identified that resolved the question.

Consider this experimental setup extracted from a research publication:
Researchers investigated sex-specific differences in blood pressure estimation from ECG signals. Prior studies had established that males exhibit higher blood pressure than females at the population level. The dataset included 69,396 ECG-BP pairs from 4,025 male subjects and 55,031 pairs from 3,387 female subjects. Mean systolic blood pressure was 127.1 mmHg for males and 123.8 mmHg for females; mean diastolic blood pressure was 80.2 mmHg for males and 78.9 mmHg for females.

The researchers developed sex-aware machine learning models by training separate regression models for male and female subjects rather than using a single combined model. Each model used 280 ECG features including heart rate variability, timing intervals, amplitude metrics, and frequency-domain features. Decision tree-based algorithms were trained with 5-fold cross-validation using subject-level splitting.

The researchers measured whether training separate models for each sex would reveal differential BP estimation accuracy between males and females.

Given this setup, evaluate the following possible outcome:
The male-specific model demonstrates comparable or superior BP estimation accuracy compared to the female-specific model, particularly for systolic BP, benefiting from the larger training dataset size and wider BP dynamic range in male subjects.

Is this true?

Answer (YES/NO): NO